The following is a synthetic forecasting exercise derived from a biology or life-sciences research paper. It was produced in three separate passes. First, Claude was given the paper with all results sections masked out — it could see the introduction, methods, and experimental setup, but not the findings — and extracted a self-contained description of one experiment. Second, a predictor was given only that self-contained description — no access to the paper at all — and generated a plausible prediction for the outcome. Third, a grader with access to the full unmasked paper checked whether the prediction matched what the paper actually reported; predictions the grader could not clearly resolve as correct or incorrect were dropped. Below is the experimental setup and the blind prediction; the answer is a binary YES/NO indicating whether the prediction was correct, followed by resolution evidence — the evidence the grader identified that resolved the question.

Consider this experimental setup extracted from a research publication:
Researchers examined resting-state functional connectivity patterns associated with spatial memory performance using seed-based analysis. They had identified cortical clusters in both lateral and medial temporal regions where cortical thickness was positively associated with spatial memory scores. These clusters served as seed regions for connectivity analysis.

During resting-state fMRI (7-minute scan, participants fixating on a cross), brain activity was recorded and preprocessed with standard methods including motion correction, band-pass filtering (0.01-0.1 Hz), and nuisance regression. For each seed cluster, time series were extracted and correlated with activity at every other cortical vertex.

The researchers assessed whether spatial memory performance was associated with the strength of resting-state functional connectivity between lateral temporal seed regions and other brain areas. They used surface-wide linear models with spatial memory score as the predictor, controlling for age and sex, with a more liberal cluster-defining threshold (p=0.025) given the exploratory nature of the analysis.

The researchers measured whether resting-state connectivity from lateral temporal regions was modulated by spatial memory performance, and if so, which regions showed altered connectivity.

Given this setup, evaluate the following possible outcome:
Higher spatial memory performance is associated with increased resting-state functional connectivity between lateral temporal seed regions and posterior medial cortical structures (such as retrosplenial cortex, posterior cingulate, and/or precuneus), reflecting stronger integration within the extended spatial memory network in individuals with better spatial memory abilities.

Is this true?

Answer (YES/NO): NO